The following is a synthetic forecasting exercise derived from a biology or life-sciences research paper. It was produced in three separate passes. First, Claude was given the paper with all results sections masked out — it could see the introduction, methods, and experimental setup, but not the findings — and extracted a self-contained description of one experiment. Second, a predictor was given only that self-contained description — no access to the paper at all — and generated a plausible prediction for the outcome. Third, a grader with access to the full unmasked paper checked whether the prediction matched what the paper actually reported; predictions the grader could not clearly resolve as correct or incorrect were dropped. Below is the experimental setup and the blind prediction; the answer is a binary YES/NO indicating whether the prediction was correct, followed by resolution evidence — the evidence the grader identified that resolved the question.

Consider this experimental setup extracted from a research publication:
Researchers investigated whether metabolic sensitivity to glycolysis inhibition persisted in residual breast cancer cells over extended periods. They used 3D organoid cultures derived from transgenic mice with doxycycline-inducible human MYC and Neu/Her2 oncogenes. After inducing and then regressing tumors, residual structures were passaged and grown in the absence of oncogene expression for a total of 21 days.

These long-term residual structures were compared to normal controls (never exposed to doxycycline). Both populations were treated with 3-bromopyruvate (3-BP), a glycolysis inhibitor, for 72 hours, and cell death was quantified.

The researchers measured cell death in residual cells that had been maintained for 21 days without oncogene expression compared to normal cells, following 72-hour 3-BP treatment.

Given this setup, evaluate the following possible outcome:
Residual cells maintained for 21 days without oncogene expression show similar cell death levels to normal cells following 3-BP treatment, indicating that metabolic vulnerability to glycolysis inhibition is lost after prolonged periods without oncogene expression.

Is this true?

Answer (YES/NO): NO